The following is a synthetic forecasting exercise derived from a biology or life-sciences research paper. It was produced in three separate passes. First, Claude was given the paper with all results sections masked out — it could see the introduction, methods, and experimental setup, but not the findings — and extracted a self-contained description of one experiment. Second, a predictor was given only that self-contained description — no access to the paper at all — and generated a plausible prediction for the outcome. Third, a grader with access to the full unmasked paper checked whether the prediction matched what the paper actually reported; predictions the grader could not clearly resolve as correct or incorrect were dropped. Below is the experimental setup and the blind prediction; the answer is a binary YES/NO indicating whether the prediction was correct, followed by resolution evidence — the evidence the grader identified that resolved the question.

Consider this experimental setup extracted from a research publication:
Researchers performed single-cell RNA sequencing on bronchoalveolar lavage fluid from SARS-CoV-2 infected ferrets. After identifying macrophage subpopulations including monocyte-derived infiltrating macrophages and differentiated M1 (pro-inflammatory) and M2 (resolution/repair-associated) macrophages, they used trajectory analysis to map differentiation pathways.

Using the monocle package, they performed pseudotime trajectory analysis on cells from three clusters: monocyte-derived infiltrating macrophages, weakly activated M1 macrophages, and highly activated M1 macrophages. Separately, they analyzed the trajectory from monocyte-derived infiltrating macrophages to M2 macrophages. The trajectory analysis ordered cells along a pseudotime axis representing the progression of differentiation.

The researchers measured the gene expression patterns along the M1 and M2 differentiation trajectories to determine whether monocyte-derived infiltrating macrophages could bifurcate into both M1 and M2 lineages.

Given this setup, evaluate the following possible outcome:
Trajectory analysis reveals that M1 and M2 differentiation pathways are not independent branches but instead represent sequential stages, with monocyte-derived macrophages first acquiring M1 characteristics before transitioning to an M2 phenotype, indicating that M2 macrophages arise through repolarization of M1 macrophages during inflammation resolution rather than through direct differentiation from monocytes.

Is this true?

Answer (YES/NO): NO